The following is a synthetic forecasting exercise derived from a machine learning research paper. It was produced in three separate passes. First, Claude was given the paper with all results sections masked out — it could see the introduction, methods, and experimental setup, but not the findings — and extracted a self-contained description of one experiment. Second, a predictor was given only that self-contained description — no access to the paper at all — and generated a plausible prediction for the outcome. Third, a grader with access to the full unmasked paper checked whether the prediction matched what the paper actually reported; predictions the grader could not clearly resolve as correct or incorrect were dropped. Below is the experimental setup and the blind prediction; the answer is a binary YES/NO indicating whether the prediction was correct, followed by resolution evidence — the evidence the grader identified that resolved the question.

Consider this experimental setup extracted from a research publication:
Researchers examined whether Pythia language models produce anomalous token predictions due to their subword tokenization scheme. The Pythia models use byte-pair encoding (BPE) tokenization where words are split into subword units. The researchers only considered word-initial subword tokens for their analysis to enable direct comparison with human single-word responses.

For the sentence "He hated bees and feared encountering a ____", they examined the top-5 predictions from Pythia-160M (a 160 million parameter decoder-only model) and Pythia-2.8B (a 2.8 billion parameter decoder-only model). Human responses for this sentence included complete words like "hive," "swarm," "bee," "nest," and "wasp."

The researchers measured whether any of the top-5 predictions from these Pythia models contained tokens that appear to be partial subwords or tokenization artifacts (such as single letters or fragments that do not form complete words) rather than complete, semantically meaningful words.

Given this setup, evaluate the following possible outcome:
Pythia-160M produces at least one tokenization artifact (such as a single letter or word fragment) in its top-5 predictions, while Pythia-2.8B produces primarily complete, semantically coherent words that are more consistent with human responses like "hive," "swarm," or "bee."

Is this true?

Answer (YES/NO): NO